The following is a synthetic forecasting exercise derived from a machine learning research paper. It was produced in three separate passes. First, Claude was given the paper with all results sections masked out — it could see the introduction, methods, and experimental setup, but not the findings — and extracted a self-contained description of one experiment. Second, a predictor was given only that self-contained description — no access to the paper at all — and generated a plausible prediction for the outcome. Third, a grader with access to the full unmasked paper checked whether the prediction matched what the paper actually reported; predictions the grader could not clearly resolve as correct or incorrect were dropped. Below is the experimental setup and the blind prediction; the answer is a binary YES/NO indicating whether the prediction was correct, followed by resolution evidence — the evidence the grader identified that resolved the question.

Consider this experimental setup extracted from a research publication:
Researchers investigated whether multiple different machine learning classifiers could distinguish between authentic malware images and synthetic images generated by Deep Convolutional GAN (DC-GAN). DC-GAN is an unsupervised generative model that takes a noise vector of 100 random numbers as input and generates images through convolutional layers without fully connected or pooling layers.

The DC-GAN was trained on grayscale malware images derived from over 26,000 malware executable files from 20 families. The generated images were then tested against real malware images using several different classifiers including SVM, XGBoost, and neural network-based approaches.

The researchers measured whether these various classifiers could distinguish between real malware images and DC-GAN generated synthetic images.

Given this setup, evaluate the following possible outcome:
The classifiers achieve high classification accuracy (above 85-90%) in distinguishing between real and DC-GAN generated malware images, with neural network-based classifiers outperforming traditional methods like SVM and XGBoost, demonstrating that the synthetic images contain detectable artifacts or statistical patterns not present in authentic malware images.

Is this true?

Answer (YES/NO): NO